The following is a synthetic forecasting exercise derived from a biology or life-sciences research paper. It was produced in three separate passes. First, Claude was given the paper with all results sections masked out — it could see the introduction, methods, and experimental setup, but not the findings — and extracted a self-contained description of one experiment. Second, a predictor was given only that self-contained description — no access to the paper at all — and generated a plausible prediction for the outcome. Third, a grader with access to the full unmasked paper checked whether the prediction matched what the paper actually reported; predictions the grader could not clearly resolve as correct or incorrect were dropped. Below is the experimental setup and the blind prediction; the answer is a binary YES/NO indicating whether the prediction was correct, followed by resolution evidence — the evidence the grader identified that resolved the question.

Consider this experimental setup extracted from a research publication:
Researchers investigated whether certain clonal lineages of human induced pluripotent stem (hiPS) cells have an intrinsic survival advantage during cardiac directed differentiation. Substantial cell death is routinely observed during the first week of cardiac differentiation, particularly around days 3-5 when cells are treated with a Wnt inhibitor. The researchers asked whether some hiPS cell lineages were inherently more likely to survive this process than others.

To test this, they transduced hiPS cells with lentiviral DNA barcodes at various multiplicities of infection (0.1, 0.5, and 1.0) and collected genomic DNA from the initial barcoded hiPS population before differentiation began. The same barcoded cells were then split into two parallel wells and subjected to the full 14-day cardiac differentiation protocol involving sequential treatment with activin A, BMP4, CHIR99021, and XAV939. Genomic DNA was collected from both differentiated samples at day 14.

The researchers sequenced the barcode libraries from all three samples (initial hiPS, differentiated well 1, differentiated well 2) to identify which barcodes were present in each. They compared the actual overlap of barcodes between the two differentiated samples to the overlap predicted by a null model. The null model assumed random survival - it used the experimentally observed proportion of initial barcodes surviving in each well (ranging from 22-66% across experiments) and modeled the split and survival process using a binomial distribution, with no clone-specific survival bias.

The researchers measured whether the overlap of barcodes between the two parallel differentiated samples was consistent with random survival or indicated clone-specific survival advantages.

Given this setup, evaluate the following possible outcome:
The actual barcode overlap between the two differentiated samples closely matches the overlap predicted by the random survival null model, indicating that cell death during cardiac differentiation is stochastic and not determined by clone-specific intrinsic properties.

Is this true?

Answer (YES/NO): YES